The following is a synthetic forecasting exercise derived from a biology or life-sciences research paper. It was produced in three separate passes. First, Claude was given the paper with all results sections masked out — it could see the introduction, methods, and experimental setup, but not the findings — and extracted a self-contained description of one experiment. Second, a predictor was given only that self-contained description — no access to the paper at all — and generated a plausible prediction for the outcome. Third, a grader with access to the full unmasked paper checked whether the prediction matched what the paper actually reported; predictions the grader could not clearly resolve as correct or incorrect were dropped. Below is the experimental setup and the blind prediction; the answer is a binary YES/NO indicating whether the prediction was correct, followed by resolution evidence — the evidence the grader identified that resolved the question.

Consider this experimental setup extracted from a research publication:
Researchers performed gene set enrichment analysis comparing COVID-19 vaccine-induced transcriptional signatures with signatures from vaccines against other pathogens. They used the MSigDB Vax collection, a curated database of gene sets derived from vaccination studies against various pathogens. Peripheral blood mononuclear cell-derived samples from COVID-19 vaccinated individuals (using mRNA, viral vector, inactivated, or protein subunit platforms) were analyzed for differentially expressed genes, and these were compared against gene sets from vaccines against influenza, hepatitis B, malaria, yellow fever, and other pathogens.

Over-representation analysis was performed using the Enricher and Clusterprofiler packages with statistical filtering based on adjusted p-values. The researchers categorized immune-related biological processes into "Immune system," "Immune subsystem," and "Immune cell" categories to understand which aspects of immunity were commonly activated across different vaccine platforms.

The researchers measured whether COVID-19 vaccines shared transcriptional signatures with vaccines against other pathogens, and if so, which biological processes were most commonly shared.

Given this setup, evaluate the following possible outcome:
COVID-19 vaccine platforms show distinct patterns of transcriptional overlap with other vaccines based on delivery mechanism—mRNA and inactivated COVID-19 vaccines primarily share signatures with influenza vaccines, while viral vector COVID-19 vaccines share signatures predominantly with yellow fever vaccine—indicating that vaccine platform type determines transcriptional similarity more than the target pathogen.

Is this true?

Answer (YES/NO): NO